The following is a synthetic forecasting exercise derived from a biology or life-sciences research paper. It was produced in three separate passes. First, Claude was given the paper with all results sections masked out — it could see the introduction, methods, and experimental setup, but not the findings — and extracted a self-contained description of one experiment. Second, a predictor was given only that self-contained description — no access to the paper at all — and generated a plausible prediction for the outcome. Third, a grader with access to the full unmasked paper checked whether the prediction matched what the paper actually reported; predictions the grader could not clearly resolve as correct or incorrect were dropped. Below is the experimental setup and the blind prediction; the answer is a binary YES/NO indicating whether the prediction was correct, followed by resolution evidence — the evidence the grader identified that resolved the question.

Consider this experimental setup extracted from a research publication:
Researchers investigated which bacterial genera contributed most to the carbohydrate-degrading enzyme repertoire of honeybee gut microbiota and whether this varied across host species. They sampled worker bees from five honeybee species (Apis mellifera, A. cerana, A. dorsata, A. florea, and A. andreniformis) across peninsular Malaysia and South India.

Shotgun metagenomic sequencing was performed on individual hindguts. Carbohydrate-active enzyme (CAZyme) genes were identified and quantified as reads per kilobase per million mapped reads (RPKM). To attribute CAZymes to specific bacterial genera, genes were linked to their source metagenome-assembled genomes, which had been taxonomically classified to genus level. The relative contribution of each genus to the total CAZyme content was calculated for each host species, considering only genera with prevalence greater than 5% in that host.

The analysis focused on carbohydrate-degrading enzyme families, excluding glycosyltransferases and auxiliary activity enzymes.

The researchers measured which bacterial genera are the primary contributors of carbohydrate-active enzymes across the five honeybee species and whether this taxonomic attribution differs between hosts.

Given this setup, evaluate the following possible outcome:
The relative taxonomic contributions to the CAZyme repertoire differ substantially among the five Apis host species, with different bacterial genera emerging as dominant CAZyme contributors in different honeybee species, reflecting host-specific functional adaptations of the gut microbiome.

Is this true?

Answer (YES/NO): NO